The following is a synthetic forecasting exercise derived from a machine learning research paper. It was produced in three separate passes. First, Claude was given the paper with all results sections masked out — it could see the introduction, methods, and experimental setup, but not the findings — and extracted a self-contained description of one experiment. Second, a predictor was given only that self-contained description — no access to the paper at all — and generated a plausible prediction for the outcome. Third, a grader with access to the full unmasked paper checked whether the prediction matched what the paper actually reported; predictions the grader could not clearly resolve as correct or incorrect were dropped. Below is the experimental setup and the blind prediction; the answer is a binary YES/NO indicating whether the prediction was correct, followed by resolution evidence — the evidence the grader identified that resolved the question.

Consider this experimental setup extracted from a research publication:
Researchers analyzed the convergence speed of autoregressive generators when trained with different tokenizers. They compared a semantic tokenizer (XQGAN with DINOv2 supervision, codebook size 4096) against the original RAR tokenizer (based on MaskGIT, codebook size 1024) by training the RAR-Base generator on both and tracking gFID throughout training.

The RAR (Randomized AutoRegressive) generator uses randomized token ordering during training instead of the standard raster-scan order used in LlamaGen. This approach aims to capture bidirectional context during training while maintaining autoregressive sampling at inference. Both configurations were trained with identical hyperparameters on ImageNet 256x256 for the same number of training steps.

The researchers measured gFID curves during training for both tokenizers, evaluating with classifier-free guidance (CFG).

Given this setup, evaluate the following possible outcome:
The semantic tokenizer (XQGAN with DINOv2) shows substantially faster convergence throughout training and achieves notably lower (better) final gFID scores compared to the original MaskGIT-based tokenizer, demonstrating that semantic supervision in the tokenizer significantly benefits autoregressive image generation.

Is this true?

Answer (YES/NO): NO